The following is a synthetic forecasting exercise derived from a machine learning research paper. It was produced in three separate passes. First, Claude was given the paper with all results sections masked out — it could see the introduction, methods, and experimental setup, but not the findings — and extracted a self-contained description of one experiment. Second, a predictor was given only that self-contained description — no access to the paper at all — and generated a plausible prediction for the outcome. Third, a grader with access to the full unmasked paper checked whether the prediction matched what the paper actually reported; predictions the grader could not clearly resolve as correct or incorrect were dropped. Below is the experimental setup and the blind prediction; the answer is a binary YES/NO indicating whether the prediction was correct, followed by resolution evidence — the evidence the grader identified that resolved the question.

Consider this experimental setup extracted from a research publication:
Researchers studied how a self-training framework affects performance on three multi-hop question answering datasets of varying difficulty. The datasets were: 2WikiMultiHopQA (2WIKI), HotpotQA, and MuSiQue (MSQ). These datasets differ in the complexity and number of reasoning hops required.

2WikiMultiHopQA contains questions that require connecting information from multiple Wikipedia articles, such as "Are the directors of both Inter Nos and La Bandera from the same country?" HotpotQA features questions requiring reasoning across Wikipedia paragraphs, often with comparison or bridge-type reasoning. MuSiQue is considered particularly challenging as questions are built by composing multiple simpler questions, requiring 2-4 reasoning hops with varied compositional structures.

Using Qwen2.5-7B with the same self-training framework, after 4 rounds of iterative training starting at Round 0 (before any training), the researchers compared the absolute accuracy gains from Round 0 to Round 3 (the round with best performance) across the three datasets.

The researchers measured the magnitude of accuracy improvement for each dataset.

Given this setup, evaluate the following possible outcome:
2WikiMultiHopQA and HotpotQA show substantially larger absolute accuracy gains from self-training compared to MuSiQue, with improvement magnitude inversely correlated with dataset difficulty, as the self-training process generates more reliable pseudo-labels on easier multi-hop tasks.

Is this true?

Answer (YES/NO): NO